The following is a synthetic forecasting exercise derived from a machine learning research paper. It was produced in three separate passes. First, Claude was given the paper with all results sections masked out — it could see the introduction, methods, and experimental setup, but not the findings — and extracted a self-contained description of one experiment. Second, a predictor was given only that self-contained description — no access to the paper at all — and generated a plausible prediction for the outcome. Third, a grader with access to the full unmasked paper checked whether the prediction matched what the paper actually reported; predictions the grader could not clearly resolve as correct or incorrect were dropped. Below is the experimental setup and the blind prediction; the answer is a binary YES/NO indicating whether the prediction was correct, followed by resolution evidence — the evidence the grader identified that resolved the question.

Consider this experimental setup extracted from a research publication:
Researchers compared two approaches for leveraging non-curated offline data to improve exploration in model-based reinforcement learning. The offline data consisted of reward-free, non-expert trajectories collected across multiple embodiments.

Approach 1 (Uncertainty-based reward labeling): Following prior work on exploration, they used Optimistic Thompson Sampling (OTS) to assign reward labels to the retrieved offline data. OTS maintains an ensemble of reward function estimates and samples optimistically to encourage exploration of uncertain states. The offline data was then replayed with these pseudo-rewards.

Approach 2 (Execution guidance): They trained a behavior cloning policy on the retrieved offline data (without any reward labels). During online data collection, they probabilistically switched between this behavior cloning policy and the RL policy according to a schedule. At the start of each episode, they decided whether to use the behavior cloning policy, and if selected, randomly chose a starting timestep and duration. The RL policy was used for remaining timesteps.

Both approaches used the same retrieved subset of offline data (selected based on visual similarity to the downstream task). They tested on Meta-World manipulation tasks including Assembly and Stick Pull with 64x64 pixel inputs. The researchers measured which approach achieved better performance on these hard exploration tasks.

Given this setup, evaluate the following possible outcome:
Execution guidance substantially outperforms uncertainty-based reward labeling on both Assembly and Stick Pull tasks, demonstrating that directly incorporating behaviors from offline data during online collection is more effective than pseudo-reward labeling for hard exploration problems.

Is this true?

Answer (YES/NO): YES